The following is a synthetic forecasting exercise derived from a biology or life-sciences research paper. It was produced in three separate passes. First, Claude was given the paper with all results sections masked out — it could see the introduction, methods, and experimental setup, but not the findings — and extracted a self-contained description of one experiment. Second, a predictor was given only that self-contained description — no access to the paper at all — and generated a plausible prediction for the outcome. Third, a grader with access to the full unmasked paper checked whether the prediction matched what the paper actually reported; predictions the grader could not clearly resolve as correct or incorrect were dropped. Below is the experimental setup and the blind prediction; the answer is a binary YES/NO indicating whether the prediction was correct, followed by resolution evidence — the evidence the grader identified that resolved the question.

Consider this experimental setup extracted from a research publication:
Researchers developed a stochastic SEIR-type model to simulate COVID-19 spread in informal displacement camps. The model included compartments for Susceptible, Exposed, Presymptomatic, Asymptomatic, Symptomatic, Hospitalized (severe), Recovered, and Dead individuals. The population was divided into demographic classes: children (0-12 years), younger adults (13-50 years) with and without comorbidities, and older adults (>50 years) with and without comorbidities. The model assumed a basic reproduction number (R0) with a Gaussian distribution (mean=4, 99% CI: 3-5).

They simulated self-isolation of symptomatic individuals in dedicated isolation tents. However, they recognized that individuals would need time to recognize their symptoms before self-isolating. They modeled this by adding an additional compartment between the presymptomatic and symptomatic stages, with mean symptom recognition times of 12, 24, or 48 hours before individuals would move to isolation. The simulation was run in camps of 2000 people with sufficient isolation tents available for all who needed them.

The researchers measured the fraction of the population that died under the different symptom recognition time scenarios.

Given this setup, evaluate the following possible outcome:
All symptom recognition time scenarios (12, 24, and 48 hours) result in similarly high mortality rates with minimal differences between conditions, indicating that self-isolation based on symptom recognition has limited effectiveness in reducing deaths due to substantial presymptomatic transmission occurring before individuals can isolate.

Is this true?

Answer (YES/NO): NO